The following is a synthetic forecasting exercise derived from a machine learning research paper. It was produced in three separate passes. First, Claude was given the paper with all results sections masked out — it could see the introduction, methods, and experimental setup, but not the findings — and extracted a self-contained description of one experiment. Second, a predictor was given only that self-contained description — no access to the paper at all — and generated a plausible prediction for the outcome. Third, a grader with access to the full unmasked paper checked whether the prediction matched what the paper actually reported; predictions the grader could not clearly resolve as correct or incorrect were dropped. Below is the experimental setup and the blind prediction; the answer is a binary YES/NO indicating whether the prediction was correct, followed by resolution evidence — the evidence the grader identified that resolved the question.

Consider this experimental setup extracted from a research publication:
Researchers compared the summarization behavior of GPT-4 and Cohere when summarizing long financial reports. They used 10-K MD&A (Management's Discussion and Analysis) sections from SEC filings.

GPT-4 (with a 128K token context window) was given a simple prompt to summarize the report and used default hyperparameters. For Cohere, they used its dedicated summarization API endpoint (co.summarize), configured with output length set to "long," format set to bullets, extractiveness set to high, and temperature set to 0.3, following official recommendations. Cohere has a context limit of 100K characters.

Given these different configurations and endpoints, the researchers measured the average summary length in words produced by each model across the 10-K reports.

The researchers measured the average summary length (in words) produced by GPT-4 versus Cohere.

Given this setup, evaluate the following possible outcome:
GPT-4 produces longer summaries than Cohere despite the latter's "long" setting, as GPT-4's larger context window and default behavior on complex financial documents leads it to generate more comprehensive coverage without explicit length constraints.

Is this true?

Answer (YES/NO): YES